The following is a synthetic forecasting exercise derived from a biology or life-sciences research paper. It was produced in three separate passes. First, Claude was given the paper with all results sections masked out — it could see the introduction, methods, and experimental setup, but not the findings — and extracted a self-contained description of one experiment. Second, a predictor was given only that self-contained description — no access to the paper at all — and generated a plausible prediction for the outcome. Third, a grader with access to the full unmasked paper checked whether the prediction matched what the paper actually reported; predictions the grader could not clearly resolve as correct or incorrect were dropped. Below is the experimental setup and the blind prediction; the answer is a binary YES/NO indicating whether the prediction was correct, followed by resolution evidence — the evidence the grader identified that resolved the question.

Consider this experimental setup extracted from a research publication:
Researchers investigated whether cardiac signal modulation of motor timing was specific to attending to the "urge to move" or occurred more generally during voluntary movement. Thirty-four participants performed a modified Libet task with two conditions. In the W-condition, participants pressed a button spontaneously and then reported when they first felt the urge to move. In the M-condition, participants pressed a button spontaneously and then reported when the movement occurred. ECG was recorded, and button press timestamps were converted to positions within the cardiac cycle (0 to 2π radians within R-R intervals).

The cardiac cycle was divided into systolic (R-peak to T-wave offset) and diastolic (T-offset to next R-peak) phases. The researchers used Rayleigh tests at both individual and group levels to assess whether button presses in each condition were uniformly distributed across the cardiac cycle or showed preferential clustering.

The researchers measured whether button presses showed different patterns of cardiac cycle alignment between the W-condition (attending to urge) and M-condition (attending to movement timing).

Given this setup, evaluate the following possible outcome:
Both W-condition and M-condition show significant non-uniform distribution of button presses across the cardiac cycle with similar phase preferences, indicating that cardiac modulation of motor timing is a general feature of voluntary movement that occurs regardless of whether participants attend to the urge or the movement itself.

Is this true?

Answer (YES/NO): NO